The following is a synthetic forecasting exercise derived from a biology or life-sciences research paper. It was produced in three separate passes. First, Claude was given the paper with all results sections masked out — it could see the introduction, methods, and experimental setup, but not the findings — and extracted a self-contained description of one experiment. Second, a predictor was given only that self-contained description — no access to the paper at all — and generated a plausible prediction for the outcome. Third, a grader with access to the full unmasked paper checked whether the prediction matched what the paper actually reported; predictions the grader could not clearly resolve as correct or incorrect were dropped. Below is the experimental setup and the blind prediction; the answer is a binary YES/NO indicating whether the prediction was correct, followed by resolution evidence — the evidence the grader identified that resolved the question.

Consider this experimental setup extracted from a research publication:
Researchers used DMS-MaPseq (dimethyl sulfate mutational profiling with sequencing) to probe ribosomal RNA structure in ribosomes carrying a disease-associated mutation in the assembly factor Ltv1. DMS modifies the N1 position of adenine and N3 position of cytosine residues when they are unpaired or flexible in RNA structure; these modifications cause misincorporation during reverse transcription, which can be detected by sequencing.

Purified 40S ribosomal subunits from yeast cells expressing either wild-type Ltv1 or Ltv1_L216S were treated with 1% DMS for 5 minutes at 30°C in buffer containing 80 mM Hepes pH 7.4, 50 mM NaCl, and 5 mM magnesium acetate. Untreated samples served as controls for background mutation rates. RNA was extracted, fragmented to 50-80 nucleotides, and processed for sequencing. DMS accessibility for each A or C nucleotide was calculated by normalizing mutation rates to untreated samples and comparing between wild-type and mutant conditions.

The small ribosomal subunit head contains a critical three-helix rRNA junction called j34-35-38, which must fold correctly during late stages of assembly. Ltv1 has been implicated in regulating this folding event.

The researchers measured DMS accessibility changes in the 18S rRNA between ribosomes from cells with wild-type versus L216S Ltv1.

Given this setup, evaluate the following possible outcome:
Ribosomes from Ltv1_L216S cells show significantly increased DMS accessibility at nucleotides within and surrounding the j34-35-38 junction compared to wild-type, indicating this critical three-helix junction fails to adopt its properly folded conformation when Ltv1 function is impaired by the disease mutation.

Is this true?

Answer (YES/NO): NO